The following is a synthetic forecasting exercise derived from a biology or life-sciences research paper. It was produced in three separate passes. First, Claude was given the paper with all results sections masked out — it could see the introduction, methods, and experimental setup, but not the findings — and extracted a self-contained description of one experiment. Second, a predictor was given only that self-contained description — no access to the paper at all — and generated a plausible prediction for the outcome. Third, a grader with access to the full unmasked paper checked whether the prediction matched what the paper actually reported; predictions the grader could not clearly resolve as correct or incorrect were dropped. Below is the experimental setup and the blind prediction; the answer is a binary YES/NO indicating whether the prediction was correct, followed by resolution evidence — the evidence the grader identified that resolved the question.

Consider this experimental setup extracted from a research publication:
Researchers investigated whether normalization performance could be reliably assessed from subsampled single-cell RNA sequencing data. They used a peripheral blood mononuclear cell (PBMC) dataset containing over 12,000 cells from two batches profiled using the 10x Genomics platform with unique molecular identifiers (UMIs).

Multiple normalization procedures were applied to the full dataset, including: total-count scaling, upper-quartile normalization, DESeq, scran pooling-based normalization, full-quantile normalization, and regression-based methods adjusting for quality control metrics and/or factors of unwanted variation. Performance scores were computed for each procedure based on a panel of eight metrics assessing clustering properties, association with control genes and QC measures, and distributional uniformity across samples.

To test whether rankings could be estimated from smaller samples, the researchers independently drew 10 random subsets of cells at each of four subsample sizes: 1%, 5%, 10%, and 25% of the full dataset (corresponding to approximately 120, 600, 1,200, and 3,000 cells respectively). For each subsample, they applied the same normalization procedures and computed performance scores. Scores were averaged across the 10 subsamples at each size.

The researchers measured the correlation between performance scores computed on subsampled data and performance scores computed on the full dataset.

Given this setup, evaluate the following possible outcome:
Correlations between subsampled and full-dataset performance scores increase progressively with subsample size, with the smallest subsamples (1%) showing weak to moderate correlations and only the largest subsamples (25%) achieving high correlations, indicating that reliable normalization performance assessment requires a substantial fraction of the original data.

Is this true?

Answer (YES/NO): NO